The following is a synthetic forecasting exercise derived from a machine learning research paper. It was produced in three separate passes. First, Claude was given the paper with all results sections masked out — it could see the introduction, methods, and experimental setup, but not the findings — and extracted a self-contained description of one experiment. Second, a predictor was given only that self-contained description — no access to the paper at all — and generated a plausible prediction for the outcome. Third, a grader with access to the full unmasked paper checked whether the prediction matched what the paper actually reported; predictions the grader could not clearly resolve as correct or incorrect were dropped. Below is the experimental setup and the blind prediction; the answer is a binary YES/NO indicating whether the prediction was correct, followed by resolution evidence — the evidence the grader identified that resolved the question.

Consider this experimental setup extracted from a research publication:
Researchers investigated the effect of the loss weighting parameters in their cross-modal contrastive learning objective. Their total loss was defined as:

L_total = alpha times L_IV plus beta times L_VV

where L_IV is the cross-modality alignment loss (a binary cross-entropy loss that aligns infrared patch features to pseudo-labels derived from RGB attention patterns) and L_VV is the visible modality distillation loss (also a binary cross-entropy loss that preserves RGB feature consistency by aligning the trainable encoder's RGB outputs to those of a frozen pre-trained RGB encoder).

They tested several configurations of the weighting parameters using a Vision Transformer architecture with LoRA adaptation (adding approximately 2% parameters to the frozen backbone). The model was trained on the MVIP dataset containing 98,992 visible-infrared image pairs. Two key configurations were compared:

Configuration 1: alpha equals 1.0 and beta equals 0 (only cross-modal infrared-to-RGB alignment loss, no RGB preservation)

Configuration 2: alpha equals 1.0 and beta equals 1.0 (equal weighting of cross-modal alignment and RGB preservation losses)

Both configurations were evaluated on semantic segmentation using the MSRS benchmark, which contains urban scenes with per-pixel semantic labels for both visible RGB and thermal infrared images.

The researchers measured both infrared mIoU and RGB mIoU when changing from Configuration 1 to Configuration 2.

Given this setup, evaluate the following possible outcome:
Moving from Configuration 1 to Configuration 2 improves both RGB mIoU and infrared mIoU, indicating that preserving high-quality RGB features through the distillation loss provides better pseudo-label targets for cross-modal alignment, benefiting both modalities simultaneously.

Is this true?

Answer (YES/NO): YES